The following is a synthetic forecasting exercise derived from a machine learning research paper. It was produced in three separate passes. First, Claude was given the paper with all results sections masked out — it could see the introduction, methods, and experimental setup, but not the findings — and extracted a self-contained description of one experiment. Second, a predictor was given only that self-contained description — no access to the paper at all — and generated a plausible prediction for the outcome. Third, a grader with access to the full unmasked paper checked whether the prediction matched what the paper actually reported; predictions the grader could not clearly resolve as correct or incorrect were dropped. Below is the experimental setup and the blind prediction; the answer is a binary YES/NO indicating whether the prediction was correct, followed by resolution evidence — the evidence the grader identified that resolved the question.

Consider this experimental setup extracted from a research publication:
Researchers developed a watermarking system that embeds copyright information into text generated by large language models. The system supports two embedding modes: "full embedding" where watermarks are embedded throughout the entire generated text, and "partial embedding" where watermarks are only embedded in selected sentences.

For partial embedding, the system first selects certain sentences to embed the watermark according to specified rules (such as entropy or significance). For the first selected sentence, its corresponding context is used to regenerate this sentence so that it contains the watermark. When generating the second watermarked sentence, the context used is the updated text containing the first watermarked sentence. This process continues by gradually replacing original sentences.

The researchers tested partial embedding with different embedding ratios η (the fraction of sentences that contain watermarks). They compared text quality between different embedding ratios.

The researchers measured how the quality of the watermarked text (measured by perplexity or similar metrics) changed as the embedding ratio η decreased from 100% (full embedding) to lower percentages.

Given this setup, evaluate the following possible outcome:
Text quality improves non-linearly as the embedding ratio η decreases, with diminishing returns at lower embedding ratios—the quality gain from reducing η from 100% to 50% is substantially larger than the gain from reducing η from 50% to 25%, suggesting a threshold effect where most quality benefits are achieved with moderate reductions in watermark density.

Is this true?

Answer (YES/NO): NO